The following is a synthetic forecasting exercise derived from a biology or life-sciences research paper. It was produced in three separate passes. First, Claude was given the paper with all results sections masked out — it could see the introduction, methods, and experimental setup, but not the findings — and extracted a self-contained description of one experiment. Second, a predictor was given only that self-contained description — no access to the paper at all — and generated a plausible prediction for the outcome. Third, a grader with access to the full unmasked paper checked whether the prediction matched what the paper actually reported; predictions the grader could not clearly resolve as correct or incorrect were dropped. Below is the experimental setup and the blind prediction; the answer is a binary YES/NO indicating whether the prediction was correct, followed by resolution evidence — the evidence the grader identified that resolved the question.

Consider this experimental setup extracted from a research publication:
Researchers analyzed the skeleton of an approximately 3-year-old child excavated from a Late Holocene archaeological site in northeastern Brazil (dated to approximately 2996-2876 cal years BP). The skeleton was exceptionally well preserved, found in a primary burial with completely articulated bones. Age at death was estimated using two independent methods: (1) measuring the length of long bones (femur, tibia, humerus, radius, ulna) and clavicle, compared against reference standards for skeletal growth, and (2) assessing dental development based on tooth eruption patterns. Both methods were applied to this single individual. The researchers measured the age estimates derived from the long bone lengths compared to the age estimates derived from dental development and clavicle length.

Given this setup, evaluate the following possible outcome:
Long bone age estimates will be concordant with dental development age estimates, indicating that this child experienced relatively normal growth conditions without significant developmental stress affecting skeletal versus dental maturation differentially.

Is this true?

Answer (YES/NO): NO